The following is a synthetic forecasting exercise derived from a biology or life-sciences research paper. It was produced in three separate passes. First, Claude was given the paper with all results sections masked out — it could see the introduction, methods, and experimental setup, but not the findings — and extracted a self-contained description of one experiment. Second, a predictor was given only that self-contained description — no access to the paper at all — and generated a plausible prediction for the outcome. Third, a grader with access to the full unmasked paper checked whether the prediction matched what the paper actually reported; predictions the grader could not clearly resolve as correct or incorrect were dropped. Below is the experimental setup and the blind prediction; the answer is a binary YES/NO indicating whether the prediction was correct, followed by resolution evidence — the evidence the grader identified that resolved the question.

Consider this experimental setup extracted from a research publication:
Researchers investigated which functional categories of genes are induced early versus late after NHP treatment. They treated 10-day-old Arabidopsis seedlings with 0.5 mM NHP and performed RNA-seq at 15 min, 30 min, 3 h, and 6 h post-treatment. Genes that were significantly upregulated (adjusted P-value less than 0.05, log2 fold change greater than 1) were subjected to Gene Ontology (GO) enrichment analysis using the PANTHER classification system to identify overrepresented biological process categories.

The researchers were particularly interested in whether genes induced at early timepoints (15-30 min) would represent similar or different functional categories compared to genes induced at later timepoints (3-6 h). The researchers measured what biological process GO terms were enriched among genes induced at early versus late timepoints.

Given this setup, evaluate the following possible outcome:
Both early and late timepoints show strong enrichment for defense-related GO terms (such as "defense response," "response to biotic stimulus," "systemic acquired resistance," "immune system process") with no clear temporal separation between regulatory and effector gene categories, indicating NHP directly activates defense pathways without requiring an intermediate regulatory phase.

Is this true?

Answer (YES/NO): NO